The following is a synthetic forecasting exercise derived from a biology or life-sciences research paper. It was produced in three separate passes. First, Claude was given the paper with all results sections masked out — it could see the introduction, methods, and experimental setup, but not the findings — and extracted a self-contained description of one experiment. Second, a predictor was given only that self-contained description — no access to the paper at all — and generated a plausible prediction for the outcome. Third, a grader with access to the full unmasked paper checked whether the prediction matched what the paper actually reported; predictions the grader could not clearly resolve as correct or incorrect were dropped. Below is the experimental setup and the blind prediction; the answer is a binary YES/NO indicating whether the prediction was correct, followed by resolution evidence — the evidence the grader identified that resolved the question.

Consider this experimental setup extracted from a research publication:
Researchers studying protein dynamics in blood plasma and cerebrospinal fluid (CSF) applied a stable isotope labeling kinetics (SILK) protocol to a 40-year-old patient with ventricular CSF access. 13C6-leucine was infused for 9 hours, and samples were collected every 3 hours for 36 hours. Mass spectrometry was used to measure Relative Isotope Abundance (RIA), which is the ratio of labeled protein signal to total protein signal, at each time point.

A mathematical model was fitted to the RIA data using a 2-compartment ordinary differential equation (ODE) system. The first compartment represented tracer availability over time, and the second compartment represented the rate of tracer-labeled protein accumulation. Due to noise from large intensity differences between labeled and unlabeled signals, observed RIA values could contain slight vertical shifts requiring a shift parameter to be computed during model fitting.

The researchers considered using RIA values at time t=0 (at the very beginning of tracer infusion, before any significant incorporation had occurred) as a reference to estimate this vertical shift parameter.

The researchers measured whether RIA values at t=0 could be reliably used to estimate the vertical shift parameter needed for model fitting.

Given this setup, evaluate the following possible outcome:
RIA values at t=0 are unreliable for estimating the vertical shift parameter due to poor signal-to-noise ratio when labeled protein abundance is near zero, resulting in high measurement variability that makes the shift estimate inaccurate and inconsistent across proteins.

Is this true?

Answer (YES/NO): NO